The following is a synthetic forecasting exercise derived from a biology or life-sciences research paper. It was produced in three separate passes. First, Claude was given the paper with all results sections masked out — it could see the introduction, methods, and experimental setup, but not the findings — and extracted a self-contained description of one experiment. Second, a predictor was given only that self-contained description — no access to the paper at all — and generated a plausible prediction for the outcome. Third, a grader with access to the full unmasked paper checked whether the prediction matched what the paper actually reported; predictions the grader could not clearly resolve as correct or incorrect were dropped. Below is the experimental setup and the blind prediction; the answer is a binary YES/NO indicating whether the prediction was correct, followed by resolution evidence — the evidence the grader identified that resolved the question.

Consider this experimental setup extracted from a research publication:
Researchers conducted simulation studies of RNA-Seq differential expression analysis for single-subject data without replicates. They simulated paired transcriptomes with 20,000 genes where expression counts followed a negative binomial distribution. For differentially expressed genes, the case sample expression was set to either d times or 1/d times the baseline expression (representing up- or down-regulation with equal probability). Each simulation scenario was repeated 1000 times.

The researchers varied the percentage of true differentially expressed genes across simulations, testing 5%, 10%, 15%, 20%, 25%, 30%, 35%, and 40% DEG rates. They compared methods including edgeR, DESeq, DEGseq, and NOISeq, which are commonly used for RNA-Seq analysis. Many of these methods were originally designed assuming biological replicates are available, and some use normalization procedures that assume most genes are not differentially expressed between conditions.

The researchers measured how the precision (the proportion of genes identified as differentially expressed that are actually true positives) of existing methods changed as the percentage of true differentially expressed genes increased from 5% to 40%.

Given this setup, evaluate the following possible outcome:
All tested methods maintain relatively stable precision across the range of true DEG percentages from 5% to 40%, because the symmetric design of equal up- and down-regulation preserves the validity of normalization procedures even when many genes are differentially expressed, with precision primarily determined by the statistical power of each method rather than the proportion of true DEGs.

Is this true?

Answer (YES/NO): NO